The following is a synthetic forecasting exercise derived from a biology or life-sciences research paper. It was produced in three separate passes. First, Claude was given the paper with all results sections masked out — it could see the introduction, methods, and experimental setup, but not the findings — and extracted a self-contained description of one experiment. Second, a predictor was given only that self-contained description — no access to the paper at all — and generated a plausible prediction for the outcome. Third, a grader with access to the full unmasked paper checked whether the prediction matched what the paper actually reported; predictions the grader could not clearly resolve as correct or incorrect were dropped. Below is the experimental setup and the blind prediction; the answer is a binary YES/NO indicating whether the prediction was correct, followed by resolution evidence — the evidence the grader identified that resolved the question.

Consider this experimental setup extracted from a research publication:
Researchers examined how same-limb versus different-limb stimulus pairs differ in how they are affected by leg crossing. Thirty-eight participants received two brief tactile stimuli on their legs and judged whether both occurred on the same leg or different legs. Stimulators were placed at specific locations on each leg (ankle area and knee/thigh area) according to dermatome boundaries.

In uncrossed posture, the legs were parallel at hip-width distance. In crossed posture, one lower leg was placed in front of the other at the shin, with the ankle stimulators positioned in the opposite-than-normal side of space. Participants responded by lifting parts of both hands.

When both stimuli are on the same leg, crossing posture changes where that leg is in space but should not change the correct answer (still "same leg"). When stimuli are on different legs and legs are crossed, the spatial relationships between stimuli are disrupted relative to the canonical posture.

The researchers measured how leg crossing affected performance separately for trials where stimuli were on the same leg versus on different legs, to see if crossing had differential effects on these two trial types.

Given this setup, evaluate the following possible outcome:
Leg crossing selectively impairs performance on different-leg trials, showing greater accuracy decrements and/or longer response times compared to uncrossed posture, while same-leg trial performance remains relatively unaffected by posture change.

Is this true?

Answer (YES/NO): NO